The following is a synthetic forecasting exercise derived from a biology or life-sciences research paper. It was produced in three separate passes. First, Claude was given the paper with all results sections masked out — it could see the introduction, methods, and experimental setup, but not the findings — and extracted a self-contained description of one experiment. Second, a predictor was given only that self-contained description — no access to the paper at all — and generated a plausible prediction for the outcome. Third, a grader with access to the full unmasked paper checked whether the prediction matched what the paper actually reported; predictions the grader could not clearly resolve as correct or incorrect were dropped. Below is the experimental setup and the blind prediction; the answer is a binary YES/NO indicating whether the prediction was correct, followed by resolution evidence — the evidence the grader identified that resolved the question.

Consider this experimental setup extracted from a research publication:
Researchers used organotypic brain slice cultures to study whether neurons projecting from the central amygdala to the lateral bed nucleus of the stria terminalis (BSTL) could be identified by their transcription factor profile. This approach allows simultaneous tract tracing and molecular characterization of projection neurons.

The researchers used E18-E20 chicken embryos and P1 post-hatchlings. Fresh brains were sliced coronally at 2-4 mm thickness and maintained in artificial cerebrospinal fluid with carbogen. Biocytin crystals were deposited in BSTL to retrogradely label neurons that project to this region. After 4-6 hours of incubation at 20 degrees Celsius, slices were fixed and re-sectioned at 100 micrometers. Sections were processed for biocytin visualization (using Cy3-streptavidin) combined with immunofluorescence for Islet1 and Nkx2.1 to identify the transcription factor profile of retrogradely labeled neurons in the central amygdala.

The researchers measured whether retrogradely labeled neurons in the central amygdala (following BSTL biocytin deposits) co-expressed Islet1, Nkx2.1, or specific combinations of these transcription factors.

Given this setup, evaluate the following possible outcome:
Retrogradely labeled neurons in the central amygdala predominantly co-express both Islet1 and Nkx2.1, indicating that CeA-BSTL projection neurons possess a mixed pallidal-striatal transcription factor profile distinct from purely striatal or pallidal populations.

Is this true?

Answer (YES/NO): NO